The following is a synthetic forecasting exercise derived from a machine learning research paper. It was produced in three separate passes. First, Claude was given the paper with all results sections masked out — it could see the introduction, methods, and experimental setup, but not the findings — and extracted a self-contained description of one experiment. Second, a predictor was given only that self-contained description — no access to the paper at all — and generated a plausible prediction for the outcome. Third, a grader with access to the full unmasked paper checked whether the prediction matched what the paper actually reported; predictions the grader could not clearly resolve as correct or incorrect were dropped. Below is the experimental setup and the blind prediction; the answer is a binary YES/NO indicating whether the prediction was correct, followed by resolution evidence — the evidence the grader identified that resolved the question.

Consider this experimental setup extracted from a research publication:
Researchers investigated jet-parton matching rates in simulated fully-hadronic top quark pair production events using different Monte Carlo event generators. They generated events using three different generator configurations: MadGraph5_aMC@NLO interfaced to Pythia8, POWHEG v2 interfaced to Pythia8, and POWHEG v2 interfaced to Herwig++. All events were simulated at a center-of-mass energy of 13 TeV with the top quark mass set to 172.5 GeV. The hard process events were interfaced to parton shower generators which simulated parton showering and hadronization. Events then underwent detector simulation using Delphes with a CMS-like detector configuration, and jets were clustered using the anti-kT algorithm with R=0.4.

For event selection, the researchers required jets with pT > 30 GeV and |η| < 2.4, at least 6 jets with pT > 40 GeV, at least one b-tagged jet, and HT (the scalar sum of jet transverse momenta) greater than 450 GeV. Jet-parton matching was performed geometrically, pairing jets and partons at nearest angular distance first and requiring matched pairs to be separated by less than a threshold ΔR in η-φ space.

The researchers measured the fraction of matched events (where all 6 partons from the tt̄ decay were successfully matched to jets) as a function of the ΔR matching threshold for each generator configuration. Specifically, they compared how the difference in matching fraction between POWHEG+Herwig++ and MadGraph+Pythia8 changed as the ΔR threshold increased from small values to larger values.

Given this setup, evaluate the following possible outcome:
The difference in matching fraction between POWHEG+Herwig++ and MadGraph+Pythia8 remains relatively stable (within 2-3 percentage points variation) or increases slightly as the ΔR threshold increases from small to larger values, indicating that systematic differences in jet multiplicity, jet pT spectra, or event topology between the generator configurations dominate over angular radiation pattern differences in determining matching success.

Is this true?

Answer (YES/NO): NO